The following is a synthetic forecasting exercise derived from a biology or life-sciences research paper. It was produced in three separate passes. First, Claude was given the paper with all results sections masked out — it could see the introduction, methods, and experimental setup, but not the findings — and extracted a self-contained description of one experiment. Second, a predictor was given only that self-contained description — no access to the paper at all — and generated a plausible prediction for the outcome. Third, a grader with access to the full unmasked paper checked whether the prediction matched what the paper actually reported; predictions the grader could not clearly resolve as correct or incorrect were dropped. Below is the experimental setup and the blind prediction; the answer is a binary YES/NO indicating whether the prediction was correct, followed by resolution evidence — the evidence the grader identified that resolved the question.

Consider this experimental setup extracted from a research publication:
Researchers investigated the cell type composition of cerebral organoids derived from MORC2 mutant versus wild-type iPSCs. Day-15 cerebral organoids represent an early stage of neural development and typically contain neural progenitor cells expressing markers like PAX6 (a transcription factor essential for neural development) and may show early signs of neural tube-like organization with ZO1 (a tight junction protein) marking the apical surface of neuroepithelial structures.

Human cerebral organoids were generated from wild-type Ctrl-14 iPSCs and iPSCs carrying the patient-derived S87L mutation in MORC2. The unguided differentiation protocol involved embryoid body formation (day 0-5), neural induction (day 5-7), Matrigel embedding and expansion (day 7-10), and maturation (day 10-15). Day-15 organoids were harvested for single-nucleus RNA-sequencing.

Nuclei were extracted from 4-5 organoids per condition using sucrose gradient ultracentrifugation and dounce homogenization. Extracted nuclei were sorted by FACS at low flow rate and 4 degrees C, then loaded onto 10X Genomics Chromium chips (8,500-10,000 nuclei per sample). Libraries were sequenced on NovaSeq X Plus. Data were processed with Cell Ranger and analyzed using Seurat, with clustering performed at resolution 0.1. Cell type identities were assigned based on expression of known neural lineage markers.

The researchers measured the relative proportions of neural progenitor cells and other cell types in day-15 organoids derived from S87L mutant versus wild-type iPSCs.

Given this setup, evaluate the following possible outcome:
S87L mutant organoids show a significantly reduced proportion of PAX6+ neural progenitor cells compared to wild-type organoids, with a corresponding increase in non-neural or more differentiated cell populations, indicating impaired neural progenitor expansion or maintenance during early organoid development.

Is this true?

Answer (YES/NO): NO